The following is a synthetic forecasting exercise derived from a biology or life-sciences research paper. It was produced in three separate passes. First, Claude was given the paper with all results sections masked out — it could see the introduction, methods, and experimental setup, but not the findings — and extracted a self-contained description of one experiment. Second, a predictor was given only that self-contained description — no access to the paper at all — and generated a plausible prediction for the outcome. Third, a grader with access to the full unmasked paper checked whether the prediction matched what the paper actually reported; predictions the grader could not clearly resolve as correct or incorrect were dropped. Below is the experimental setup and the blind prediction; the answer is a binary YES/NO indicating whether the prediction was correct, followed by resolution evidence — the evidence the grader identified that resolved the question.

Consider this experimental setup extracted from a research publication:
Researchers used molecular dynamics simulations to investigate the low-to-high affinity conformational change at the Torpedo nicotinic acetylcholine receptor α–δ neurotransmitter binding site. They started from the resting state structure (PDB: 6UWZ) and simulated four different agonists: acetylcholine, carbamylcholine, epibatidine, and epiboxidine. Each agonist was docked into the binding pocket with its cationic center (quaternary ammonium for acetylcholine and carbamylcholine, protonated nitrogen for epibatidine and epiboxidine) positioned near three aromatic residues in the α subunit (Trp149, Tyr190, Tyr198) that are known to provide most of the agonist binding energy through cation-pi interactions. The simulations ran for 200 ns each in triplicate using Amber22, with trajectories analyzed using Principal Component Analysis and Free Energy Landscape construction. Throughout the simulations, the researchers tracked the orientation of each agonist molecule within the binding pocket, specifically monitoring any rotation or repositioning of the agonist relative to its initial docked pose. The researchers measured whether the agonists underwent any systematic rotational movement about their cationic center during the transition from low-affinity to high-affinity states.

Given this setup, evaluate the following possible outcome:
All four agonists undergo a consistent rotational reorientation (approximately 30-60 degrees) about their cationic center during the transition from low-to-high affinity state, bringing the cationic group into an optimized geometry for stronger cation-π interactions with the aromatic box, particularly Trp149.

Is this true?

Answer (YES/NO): NO